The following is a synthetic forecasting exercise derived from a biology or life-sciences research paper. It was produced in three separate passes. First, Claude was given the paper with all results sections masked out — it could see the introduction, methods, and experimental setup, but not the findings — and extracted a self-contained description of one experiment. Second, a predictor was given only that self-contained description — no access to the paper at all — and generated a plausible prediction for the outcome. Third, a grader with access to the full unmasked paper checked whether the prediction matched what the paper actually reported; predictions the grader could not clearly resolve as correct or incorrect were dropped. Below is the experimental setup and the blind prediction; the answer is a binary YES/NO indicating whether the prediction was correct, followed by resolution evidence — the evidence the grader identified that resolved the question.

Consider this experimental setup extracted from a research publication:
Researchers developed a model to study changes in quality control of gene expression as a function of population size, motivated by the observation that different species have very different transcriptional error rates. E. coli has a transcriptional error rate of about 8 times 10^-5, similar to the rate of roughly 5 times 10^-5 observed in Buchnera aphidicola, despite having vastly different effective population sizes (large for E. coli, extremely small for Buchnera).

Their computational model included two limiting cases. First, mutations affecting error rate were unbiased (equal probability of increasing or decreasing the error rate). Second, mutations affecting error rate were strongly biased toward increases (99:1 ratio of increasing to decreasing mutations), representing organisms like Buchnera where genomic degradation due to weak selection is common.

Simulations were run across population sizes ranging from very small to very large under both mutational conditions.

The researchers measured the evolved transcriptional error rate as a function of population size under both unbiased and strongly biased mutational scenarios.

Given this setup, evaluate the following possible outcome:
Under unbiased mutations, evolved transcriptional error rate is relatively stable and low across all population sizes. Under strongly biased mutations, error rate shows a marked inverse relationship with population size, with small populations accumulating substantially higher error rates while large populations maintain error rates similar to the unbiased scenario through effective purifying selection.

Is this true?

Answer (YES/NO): NO